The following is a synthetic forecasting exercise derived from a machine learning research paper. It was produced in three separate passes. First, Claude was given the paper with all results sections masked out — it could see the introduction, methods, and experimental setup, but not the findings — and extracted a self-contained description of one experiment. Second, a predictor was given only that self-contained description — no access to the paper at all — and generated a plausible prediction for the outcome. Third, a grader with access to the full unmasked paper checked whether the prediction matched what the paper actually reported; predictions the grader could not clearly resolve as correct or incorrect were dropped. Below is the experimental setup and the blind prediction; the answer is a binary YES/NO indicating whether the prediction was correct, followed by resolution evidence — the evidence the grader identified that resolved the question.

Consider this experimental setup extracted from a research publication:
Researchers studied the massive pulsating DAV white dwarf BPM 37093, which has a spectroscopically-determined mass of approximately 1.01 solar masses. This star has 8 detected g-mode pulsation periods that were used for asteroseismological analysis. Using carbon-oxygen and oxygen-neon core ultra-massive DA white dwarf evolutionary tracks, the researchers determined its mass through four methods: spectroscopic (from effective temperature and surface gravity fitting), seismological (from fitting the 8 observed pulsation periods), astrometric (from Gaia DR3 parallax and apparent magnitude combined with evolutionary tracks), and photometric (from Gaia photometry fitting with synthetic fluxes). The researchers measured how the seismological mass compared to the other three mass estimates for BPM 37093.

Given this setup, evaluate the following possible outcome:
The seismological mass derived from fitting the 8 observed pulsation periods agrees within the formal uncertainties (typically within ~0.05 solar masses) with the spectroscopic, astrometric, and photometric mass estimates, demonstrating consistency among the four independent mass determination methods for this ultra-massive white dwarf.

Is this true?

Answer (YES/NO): NO